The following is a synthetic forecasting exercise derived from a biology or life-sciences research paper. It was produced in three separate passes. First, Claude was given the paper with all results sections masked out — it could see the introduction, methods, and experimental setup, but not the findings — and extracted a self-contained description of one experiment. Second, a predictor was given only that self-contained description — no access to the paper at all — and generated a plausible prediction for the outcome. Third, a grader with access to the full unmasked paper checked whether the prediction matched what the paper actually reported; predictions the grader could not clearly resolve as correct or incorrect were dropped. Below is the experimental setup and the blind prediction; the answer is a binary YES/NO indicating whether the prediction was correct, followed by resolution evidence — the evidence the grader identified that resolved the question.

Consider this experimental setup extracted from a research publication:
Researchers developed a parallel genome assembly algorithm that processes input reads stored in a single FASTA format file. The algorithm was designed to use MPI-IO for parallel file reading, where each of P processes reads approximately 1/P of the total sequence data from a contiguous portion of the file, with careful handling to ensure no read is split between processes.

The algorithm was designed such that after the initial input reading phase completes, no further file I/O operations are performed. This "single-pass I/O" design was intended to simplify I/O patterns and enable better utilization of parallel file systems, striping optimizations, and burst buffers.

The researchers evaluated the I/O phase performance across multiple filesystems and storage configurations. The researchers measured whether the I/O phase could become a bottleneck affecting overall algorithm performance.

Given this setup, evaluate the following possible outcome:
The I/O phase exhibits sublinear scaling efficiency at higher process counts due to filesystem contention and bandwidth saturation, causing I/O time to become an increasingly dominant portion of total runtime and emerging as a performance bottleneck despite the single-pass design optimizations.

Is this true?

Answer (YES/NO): NO